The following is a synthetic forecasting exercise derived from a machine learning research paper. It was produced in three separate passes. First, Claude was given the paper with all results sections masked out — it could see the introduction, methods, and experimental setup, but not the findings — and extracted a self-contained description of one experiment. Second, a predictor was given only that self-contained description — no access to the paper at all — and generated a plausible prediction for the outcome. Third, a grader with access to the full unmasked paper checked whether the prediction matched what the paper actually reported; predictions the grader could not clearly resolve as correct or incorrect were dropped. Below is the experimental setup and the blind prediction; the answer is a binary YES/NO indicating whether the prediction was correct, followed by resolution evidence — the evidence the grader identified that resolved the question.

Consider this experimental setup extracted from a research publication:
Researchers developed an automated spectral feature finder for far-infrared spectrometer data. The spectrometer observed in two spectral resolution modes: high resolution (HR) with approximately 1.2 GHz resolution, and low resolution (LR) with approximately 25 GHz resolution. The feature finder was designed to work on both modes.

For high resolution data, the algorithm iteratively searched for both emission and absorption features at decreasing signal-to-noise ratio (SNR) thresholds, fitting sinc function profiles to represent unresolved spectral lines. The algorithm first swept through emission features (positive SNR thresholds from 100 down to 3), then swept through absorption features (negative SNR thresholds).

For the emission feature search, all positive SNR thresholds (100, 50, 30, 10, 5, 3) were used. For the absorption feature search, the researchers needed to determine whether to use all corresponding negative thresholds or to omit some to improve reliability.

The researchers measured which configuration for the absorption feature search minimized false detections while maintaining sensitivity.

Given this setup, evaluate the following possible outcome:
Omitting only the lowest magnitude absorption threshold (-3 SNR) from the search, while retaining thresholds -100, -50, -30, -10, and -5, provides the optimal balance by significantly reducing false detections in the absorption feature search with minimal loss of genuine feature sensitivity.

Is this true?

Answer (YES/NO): NO